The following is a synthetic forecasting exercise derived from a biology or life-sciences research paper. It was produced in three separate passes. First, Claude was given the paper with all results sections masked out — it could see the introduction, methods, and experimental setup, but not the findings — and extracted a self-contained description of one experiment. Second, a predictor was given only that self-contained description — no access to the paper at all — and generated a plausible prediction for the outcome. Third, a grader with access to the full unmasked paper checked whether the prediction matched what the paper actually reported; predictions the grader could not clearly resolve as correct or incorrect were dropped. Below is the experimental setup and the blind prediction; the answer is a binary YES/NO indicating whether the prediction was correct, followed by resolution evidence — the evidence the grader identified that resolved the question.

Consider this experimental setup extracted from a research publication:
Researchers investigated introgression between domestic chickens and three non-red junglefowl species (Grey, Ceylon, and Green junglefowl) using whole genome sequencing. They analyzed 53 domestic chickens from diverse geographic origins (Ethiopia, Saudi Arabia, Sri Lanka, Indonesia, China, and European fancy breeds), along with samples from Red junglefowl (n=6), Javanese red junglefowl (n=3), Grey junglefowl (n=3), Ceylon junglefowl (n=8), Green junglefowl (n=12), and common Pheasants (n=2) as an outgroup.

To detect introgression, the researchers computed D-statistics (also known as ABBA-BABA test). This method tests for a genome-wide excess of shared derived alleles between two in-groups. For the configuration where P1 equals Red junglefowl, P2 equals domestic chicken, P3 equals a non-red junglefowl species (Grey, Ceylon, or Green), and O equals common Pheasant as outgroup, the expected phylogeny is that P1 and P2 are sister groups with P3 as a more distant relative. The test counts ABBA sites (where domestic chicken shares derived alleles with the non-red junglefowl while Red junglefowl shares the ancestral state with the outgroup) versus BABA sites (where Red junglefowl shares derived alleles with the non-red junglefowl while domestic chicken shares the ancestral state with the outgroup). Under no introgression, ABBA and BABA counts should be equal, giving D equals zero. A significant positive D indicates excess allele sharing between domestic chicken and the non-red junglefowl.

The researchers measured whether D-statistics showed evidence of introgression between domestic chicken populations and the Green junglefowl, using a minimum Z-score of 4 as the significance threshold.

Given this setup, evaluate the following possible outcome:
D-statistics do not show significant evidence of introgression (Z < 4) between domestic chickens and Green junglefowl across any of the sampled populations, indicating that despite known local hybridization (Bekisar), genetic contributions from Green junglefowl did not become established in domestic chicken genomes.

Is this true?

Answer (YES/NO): NO